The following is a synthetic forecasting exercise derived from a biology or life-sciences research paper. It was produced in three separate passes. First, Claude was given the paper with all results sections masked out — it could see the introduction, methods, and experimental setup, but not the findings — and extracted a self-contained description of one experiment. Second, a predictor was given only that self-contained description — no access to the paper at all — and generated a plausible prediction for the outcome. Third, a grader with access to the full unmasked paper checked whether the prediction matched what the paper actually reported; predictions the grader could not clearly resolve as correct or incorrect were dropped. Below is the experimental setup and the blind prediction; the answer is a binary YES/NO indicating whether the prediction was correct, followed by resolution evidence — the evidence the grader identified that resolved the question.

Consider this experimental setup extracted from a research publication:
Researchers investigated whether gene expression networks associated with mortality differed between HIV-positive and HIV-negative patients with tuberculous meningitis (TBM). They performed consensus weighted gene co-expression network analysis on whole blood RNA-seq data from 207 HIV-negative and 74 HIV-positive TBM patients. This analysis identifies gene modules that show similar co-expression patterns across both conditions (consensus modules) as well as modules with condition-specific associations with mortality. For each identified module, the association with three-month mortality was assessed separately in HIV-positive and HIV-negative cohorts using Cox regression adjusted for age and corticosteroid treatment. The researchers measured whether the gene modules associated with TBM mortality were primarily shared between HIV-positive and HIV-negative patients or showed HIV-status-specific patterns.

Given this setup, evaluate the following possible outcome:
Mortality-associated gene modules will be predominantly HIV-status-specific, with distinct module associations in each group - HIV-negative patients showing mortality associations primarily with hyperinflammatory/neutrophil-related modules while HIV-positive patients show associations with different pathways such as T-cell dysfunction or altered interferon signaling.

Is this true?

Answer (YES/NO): NO